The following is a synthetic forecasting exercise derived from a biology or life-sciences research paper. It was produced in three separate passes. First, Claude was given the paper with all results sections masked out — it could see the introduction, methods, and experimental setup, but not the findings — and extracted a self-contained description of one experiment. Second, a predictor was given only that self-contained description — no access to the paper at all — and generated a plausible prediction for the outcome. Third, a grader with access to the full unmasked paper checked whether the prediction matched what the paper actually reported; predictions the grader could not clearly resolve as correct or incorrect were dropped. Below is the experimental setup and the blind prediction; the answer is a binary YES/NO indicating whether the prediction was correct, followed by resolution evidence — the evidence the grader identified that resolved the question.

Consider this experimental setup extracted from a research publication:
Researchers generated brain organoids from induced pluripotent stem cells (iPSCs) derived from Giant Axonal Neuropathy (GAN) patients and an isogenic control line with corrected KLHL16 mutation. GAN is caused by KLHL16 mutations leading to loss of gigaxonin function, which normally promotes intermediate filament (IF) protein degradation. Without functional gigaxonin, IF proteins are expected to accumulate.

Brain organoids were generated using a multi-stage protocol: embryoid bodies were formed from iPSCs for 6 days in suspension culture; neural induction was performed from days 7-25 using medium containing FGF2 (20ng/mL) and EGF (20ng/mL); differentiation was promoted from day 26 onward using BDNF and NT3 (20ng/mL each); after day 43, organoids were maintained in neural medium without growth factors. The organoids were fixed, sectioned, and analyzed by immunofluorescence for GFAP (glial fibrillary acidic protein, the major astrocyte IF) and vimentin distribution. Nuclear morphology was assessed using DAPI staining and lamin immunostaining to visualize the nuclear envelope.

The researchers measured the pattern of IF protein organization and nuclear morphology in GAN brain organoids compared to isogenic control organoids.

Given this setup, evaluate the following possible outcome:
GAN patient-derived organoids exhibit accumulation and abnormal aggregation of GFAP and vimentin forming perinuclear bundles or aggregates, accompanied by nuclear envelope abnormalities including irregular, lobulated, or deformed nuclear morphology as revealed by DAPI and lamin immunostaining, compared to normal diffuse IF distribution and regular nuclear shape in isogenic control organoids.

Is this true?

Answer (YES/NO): YES